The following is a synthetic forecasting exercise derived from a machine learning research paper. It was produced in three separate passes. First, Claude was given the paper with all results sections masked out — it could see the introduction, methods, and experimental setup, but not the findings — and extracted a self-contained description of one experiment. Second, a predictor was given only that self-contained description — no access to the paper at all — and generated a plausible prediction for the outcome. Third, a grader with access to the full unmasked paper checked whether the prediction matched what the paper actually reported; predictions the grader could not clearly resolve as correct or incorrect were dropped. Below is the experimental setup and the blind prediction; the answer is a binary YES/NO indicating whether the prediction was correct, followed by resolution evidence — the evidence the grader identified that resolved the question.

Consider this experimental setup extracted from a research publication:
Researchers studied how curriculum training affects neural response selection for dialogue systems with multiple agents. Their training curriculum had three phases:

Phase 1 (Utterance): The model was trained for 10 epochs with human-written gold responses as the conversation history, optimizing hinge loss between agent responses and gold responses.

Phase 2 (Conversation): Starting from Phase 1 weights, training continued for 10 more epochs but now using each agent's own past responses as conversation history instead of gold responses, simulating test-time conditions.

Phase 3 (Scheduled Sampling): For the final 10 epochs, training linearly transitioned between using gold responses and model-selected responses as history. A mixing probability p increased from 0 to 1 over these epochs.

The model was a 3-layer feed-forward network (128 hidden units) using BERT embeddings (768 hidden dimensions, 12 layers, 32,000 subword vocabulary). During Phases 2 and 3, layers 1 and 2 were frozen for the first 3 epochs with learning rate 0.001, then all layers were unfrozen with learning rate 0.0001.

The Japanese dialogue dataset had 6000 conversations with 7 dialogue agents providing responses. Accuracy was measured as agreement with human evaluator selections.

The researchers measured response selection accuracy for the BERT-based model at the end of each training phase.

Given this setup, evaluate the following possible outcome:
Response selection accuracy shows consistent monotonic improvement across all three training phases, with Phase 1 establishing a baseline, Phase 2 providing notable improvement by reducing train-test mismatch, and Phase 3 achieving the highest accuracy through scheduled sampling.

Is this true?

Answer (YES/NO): NO